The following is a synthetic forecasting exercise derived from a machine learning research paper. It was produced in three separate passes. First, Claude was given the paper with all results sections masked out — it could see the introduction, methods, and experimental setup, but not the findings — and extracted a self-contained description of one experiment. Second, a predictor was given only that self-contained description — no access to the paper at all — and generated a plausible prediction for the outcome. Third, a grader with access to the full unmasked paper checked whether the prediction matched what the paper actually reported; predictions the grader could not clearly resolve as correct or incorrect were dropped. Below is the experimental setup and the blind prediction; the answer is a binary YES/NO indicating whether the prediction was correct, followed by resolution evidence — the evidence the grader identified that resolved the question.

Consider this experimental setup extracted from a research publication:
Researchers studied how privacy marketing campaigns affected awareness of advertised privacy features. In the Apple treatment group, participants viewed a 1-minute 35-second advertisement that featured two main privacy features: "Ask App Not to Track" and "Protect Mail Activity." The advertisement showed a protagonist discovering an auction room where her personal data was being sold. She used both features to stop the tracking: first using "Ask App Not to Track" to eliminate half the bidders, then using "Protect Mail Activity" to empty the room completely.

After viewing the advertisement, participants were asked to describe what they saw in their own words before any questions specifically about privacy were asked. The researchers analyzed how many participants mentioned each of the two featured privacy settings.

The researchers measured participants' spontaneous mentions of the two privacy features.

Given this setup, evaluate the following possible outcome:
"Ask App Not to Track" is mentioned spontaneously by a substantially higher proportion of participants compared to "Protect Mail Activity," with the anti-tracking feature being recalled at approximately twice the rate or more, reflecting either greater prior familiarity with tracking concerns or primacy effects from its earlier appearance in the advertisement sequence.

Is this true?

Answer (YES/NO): YES